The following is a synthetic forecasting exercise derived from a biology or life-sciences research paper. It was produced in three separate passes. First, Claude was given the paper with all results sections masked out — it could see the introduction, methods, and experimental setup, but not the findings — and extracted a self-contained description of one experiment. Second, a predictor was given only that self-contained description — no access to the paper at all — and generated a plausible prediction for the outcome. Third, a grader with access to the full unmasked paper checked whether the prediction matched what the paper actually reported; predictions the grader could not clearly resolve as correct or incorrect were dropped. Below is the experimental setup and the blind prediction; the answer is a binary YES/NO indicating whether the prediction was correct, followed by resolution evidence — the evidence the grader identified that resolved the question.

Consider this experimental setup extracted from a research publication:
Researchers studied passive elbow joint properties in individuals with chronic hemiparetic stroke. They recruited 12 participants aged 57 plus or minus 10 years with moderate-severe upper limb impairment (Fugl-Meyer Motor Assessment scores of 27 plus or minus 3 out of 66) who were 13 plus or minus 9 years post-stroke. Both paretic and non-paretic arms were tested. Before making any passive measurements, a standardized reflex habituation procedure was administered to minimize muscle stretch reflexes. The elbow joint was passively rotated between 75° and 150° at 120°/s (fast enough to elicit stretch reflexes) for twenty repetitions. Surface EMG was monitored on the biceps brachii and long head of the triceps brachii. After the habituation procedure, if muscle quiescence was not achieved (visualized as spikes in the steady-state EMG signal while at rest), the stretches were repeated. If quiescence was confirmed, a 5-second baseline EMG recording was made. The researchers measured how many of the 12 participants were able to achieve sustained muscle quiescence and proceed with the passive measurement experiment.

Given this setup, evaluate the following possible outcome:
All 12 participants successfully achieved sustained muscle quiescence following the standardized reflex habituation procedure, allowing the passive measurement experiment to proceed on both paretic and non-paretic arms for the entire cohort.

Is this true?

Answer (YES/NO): NO